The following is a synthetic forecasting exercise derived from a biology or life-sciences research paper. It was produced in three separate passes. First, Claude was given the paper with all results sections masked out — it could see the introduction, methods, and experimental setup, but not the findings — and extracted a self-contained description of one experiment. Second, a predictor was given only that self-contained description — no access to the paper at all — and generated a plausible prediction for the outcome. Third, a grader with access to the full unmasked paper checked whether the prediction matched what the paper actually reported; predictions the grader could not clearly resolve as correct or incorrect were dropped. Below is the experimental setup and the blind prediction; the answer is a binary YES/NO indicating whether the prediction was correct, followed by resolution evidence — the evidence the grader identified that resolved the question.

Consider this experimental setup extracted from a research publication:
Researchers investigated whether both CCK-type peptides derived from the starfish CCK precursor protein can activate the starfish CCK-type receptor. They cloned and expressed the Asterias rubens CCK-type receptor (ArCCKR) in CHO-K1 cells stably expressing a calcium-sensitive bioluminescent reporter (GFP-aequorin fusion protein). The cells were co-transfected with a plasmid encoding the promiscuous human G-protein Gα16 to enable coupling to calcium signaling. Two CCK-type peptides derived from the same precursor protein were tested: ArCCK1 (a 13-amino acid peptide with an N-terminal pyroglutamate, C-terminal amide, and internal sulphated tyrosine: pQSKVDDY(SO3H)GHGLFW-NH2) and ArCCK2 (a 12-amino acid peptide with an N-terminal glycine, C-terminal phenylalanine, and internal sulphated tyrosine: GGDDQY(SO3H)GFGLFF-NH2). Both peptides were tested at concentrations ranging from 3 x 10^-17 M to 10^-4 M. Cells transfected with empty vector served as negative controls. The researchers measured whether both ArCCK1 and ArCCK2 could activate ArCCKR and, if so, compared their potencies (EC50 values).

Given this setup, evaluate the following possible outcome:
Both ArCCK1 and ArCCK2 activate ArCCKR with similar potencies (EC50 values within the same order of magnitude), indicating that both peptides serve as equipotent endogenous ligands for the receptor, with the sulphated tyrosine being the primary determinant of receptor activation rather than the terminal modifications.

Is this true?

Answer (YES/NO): YES